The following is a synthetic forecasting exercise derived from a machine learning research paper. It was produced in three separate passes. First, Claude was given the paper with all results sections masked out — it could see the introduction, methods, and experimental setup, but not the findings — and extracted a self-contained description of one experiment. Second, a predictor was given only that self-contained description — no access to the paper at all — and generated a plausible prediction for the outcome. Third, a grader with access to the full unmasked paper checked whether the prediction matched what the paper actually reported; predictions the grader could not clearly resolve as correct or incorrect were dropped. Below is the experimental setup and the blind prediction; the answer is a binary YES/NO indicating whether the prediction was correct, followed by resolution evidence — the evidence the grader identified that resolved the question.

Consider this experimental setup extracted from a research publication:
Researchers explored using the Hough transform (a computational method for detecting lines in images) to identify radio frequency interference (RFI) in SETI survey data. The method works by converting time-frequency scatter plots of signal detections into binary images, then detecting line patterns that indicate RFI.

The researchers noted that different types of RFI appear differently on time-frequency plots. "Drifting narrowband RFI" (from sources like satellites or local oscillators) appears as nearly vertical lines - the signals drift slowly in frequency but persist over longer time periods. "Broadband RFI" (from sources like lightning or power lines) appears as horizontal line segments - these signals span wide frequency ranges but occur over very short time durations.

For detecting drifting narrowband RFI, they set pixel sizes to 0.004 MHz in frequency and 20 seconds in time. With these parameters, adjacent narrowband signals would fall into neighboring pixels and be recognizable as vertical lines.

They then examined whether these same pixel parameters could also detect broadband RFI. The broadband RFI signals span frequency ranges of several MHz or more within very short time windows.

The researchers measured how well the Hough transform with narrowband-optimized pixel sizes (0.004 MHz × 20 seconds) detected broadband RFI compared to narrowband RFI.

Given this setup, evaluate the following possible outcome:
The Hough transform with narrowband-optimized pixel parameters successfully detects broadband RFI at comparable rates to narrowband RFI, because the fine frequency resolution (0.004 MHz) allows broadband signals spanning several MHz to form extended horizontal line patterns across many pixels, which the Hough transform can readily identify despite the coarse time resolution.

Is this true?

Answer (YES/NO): NO